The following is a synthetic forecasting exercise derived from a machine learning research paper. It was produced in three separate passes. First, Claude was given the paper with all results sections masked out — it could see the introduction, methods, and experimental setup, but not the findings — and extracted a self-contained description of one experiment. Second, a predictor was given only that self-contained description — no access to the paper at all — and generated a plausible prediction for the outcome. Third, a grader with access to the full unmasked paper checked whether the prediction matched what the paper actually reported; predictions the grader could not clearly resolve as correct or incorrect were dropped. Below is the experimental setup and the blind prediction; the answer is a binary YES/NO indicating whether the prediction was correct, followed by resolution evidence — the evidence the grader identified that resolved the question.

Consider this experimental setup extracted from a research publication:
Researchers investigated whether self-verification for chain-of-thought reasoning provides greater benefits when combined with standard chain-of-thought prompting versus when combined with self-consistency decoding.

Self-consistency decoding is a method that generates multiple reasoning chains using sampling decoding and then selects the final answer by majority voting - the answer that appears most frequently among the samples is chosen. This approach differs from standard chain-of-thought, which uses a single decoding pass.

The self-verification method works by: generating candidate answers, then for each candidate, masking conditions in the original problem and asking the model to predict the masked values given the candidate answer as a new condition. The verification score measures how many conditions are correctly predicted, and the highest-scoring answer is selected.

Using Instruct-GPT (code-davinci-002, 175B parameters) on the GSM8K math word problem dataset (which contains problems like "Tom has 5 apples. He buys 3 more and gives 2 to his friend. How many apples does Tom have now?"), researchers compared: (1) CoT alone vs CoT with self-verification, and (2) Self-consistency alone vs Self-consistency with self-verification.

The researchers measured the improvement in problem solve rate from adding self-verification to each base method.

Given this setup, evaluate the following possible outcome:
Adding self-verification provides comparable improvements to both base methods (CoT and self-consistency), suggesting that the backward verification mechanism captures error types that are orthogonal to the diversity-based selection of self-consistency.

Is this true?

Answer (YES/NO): NO